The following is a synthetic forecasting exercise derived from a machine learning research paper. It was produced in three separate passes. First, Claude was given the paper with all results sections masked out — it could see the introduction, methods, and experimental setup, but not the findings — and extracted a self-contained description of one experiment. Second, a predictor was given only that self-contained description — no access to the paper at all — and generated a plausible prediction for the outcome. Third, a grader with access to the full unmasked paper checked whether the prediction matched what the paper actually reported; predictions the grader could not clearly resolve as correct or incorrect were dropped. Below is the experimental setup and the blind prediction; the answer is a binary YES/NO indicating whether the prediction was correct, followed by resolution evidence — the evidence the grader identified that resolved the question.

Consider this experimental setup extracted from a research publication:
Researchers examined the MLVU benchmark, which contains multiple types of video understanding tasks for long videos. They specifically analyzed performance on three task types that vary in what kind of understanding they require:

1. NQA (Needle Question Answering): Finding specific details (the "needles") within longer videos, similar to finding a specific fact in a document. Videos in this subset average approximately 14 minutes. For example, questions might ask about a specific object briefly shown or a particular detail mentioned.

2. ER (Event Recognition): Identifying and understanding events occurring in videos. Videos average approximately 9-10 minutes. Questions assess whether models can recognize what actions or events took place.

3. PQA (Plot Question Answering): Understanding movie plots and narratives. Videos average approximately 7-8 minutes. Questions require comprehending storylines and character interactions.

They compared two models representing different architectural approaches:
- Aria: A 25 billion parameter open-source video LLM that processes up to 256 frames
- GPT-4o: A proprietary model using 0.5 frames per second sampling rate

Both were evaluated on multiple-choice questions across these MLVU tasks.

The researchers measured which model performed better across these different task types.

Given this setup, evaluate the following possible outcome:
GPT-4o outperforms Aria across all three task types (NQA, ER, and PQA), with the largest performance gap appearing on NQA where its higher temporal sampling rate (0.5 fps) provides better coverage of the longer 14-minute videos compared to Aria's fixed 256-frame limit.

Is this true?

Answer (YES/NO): NO